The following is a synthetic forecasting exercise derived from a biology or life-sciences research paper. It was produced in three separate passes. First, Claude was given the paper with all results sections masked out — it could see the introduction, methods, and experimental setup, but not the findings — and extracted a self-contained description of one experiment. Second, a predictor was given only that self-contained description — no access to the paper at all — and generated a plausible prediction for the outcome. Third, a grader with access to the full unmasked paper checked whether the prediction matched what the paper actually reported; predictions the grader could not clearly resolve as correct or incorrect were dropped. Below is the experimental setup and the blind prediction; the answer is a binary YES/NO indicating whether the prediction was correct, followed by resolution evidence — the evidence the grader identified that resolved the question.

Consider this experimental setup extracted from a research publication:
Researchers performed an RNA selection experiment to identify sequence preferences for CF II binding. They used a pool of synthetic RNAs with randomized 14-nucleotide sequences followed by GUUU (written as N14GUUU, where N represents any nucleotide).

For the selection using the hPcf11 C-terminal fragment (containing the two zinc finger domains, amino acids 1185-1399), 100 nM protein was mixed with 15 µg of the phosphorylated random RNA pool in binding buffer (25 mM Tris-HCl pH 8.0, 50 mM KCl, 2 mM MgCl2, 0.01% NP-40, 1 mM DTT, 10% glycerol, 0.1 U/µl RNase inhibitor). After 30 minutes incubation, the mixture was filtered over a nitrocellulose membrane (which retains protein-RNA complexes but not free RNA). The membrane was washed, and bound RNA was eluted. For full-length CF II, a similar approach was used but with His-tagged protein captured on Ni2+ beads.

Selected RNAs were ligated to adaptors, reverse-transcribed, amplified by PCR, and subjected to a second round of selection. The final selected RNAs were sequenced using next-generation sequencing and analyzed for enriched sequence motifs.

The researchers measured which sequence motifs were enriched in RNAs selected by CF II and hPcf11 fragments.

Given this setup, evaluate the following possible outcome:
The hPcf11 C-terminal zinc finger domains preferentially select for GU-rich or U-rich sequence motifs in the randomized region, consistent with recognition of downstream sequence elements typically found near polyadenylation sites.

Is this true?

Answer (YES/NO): NO